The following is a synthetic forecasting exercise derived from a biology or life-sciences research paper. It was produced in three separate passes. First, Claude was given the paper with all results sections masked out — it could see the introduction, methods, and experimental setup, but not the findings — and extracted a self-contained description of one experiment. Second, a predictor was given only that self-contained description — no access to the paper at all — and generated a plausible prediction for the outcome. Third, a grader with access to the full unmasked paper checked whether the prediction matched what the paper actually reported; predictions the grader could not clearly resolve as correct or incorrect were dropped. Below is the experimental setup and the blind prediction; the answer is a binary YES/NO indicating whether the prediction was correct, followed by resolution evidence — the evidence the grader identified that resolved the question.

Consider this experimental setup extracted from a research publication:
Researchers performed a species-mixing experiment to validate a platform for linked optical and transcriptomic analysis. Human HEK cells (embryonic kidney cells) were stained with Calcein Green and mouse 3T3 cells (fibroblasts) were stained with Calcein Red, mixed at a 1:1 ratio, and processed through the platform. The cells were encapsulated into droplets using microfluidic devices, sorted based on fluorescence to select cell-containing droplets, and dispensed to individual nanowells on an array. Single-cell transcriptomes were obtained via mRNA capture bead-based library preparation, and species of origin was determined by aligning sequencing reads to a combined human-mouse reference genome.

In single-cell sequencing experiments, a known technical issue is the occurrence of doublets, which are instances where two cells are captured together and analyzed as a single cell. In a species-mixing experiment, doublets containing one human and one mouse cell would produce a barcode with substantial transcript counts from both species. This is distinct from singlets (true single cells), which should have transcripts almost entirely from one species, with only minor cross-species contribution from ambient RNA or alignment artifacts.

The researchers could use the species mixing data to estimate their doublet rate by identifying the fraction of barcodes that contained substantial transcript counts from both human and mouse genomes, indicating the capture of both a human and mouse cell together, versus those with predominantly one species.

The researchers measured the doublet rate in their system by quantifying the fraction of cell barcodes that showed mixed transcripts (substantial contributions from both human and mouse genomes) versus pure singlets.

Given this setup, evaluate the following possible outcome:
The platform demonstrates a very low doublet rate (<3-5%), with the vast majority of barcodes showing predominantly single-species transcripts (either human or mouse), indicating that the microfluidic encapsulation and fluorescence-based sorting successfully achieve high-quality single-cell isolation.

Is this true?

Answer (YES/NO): NO